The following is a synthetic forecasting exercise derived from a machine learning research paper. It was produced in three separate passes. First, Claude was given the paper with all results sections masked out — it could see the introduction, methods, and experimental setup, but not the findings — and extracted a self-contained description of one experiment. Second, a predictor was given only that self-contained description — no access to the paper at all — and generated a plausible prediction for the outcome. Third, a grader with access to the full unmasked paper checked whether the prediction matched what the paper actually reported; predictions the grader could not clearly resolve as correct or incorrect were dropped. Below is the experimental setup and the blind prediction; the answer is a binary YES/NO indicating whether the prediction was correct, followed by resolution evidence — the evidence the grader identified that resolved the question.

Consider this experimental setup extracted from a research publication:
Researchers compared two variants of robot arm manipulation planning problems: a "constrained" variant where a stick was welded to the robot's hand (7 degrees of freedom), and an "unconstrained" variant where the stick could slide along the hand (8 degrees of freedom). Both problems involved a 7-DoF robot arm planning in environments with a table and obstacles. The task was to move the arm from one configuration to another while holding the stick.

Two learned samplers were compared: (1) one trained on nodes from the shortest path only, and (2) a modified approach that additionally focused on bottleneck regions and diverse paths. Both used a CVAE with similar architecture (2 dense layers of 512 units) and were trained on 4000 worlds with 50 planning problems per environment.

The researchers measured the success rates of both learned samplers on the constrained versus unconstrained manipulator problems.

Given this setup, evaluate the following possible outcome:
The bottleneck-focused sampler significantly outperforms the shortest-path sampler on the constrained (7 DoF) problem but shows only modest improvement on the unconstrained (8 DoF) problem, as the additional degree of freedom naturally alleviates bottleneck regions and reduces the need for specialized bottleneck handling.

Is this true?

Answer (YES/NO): YES